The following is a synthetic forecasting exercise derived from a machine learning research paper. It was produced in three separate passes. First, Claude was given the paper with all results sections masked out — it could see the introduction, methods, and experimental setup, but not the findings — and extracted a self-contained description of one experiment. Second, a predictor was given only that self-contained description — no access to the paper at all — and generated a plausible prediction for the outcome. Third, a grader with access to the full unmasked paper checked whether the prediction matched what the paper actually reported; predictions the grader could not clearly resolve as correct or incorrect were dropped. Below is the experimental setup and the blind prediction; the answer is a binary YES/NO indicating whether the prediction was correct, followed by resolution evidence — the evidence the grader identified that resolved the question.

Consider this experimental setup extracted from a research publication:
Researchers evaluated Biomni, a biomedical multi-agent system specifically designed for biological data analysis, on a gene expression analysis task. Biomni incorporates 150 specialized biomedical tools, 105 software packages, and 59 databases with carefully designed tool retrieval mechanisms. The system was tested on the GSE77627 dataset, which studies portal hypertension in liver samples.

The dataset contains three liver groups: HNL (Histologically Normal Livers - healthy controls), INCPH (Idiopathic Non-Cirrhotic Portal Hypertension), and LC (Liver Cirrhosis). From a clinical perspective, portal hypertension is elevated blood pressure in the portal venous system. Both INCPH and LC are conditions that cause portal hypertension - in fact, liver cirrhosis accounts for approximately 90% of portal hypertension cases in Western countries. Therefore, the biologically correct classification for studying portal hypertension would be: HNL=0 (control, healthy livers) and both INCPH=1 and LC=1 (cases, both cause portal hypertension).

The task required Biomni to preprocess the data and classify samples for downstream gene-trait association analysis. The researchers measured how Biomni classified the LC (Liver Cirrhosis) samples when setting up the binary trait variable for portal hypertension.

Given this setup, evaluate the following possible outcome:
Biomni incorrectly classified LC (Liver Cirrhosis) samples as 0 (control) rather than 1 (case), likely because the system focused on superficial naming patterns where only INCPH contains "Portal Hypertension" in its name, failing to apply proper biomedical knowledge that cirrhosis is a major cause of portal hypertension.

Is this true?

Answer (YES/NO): YES